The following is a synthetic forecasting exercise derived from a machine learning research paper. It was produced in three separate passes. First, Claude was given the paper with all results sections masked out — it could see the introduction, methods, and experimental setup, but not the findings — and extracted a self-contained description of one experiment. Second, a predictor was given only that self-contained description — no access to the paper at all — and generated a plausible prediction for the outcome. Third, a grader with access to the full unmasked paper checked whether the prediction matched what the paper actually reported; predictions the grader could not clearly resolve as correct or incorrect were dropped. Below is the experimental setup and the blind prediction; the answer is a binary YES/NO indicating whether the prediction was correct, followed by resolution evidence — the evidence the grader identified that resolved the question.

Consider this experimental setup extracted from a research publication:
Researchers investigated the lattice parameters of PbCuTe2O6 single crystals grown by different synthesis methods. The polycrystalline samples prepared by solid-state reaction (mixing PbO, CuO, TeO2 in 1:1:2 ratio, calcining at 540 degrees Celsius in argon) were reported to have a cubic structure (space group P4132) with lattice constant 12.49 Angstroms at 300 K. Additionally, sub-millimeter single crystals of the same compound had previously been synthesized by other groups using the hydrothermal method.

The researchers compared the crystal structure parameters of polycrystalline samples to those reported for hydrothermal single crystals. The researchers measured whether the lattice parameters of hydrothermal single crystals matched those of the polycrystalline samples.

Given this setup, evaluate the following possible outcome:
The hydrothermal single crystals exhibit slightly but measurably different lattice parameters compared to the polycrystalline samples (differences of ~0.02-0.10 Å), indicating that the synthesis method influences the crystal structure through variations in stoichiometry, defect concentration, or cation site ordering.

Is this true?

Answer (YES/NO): NO